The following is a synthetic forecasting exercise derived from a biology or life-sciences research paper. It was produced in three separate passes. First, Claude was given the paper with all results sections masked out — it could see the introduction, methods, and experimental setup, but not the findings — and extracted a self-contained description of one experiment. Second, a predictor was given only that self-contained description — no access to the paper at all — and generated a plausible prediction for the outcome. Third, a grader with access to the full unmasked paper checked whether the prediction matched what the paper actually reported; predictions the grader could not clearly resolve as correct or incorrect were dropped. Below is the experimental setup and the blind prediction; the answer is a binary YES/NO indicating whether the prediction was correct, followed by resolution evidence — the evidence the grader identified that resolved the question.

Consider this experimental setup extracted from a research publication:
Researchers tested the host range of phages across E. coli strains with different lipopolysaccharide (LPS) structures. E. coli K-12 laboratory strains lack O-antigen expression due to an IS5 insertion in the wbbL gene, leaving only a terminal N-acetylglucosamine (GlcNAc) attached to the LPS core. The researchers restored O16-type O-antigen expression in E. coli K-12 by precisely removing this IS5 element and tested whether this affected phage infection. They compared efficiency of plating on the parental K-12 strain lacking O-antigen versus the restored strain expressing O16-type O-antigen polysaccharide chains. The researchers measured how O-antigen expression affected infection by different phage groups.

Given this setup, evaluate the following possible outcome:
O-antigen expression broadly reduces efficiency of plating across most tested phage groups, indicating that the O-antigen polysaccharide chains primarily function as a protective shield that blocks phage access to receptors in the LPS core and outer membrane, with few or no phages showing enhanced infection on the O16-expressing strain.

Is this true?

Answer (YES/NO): YES